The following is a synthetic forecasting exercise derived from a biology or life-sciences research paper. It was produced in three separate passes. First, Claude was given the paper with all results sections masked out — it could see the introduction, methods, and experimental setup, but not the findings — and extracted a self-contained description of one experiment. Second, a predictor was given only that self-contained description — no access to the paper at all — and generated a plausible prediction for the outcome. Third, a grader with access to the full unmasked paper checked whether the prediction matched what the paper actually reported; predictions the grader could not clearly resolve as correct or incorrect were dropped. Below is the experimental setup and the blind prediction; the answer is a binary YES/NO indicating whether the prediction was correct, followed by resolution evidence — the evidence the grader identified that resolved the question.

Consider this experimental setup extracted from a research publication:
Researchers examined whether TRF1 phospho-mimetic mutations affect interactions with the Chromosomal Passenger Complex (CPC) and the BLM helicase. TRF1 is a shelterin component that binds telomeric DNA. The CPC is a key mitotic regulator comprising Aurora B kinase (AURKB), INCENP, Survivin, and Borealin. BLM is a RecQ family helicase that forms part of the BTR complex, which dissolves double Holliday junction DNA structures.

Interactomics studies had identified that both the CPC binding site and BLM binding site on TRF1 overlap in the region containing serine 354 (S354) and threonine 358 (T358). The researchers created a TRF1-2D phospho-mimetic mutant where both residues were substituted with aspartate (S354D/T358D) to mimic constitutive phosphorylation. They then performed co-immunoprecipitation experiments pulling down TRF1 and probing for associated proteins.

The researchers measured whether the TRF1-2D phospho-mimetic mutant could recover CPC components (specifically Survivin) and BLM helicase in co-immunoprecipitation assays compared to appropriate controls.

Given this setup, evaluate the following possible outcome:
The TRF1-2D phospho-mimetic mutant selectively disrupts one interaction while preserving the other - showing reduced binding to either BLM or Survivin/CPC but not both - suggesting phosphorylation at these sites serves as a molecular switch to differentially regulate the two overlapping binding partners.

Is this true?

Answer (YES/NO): YES